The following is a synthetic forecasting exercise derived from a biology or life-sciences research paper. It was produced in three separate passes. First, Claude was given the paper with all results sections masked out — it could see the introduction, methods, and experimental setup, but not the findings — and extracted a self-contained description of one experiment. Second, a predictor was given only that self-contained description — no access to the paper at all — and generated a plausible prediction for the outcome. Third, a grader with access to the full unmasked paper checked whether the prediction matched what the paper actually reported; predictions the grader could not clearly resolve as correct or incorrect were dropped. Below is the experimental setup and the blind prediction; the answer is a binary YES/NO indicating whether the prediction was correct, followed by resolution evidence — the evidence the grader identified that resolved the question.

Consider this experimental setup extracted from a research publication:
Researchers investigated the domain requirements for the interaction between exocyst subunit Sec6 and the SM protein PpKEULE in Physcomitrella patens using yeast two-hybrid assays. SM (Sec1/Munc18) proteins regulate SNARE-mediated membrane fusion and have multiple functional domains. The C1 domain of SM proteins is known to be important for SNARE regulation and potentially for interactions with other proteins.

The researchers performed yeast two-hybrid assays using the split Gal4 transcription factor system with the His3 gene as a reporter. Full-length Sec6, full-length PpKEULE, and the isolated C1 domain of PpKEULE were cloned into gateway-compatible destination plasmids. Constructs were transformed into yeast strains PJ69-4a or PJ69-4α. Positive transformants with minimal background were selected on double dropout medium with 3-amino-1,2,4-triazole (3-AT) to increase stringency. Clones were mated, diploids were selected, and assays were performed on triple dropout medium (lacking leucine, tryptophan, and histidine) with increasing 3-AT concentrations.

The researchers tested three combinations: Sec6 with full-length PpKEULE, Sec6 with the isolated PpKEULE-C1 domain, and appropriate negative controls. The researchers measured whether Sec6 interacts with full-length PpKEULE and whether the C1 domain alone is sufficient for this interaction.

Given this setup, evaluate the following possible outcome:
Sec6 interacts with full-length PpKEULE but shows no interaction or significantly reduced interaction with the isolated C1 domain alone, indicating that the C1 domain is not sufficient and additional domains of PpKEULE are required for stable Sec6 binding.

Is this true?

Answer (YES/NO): NO